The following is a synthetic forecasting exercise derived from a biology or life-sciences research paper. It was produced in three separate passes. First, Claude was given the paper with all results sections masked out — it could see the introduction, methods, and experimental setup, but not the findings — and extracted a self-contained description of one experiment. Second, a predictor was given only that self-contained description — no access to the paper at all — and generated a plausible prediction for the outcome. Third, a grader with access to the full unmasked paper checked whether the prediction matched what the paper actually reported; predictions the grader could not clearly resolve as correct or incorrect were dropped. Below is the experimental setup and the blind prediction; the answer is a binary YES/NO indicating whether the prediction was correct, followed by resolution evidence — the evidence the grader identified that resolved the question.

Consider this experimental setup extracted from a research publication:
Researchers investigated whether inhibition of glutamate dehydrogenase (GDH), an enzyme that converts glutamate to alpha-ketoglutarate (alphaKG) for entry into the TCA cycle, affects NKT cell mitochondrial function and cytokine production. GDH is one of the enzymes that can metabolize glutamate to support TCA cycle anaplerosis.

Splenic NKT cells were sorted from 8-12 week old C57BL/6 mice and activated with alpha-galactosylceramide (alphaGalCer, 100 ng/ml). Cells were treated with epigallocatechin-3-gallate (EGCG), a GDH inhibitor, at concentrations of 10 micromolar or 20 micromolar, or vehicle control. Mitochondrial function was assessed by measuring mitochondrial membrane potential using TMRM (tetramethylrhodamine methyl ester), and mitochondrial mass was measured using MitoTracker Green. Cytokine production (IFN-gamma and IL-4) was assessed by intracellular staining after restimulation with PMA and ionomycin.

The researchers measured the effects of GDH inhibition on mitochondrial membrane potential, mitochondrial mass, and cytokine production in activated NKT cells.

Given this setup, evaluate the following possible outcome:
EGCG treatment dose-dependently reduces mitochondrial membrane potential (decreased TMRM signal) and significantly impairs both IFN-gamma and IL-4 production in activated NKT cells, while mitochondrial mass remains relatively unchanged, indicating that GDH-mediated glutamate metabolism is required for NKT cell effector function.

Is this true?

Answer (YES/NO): NO